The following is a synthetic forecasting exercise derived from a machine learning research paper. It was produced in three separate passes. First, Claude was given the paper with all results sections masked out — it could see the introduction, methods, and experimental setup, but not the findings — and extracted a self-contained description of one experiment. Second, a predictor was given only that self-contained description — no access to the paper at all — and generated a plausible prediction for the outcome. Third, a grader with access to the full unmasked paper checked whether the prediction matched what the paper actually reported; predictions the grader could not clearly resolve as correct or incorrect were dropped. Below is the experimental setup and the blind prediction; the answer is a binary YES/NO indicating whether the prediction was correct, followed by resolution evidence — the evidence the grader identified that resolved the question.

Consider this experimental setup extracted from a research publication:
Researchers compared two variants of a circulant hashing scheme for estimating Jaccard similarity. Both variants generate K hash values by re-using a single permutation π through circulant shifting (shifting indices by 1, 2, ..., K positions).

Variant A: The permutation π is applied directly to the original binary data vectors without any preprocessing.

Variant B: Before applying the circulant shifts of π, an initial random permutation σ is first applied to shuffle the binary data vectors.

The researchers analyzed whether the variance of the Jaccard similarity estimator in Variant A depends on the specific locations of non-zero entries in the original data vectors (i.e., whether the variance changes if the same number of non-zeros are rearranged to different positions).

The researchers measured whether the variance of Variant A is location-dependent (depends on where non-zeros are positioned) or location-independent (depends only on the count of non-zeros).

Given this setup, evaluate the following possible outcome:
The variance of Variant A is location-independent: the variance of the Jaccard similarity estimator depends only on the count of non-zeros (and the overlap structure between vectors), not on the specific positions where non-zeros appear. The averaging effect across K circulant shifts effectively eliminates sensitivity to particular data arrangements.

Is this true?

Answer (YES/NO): NO